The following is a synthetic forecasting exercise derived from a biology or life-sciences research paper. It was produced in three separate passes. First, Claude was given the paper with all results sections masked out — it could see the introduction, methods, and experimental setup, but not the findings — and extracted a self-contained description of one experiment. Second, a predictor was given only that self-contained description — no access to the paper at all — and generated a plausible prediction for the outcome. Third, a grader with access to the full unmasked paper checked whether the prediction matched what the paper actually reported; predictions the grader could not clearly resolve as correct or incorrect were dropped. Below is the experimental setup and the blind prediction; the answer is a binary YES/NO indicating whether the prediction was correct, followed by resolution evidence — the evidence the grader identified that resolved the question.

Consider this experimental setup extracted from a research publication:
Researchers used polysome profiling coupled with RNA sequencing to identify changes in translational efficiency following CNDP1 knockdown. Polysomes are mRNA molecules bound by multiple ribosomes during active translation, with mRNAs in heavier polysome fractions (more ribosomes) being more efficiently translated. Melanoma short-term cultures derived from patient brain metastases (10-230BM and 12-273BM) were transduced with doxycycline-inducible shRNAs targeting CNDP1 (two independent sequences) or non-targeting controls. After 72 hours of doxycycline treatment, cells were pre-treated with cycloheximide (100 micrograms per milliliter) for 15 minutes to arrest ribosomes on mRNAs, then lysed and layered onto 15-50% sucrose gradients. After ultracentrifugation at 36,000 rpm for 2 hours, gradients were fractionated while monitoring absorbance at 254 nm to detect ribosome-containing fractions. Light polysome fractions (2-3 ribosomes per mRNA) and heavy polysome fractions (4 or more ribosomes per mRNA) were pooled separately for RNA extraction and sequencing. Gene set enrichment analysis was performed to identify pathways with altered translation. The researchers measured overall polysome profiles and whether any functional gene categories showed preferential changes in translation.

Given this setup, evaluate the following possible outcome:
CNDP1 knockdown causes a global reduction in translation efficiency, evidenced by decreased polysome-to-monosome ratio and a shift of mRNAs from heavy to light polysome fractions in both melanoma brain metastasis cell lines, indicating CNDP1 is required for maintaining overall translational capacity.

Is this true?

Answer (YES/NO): NO